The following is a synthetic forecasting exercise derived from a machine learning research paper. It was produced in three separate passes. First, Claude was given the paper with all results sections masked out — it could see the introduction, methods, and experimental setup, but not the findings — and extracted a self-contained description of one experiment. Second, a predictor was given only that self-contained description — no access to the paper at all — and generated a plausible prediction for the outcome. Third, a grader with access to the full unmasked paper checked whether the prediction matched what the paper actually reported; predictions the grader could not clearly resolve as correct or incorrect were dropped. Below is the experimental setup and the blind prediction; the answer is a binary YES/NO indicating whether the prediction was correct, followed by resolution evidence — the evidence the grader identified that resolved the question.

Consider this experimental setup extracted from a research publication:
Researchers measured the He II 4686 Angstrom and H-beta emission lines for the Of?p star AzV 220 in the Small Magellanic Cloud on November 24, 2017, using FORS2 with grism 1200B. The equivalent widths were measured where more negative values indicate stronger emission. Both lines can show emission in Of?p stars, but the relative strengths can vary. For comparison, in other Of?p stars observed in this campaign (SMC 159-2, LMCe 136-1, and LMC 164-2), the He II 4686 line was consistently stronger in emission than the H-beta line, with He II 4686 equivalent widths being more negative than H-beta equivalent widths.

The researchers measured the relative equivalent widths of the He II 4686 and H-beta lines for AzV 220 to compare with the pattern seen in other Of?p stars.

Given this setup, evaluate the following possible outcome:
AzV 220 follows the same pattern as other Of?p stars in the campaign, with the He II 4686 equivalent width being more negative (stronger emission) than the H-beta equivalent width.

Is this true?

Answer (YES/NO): NO